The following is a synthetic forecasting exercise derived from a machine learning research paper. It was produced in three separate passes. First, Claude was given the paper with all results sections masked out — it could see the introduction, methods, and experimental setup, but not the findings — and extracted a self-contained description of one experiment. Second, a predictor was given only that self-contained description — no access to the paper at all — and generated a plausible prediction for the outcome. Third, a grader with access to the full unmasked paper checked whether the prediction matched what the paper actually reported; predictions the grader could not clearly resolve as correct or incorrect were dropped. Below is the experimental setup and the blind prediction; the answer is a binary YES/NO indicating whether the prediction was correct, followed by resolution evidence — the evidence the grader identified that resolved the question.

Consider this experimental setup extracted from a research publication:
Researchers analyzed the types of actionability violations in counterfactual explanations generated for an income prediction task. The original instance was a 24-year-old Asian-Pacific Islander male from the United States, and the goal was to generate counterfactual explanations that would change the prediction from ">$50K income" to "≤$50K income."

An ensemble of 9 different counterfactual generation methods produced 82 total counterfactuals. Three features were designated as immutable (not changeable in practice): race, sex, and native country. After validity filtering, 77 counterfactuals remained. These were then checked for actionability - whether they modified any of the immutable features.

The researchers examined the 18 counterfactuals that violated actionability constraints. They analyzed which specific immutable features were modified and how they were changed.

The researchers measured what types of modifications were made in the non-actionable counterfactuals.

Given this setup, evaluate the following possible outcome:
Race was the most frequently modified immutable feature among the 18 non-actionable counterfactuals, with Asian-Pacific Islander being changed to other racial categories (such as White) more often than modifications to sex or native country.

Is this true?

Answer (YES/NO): YES